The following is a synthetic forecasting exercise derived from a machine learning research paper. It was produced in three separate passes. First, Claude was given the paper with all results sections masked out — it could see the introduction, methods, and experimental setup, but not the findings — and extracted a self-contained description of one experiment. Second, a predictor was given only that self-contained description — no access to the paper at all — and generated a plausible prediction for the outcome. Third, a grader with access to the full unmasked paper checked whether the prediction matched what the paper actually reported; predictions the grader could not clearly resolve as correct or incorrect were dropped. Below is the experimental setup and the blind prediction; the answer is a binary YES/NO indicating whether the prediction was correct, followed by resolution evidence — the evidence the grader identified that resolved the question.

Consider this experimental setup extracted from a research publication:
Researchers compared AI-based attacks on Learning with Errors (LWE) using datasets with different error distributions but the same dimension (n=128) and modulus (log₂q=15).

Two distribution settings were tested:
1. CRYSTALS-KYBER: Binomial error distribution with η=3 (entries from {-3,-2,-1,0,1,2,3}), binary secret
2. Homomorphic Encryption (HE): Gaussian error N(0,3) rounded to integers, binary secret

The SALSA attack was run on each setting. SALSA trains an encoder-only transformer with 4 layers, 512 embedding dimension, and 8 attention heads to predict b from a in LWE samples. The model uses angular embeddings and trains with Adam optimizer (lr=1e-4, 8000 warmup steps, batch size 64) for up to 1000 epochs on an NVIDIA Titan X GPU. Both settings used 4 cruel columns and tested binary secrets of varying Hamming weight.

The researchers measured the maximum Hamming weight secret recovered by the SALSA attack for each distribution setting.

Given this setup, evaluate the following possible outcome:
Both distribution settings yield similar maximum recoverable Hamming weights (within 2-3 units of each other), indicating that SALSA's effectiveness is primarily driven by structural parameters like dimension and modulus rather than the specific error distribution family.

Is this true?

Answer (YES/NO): YES